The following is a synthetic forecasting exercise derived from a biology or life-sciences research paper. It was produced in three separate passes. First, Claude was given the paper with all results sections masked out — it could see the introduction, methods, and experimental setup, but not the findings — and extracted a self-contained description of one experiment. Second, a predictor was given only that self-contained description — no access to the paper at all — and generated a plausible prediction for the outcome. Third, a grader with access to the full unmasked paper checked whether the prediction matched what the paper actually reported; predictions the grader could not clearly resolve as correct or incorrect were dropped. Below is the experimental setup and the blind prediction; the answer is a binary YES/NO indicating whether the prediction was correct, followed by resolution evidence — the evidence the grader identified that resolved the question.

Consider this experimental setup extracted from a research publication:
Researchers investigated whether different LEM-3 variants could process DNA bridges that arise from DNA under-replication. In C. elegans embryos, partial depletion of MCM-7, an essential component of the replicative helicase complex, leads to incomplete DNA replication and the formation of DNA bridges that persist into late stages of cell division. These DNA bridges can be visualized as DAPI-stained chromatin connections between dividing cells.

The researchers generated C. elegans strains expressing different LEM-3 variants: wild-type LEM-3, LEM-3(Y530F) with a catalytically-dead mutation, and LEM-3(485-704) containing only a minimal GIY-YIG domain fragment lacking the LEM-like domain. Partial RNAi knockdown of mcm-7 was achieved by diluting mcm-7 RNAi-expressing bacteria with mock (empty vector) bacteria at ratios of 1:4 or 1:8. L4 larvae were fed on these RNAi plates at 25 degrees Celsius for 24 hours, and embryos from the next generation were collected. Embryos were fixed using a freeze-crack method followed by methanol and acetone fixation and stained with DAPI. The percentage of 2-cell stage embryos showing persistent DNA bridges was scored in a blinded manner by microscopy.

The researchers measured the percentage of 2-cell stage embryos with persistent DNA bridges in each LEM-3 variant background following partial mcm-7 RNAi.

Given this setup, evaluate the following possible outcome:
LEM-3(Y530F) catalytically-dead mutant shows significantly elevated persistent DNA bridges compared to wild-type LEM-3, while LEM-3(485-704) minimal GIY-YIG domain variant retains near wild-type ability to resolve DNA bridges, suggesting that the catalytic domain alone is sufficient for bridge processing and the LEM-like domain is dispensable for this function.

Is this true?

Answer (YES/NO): NO